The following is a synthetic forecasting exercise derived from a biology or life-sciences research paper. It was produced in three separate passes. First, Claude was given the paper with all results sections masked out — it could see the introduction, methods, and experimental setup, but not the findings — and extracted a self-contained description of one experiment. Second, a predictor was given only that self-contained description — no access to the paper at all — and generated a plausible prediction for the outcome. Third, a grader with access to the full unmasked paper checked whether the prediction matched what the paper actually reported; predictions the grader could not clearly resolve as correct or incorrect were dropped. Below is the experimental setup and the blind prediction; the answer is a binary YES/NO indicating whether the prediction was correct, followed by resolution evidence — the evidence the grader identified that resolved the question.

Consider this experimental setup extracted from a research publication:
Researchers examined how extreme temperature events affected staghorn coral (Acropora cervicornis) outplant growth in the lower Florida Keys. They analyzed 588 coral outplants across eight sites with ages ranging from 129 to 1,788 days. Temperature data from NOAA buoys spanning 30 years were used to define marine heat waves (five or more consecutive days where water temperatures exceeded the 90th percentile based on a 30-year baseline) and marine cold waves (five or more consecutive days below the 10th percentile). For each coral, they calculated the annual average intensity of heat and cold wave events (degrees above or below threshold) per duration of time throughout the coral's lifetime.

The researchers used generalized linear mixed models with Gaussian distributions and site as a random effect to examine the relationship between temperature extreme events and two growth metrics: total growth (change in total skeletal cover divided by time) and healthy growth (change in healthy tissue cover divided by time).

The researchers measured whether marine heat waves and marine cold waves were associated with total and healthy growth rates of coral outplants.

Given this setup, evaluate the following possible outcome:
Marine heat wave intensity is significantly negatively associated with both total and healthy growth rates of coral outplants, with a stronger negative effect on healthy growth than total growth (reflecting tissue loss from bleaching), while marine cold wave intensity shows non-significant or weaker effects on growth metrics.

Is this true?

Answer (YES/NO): NO